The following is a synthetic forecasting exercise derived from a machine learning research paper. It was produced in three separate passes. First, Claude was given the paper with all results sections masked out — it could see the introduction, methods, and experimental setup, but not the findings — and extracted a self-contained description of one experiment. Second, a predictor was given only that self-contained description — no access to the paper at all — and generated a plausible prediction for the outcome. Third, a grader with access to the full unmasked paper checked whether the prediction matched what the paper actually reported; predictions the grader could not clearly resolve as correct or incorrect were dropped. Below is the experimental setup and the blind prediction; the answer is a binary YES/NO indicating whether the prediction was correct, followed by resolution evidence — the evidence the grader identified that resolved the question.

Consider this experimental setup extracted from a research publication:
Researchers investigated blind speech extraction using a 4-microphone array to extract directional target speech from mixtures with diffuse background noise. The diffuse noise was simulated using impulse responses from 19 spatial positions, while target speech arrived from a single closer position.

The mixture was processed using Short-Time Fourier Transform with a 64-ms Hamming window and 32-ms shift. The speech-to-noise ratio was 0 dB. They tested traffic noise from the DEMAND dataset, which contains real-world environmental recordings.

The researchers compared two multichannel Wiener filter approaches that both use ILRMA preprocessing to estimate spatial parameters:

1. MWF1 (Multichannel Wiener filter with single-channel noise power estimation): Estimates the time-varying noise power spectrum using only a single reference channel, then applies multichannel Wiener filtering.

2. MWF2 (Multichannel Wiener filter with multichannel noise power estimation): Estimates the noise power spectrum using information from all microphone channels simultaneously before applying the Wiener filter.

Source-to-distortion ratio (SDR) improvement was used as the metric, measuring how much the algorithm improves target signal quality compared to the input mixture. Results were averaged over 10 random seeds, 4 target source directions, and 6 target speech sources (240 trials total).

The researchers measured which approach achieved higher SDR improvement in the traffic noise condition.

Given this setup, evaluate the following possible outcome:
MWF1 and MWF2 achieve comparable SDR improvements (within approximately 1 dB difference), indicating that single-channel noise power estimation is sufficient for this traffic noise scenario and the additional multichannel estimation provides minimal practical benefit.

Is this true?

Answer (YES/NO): YES